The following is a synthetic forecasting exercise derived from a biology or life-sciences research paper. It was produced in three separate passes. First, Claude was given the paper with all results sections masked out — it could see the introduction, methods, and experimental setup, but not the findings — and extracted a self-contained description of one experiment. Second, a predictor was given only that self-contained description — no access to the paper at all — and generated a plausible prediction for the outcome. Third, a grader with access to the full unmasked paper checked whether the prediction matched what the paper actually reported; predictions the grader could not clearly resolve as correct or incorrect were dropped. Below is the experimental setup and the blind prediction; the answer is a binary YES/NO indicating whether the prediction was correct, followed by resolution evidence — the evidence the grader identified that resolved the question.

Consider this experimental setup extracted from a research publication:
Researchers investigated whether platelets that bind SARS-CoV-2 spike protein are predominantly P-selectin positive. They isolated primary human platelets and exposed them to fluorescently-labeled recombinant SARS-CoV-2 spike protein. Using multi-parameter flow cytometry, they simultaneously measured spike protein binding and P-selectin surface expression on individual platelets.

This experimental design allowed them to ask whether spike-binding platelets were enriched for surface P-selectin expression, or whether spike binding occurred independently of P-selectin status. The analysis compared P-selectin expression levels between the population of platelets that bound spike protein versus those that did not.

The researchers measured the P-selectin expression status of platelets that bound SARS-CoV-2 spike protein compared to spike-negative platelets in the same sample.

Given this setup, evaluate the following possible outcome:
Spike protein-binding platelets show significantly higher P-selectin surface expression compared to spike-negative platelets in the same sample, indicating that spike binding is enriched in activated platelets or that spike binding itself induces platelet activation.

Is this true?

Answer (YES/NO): YES